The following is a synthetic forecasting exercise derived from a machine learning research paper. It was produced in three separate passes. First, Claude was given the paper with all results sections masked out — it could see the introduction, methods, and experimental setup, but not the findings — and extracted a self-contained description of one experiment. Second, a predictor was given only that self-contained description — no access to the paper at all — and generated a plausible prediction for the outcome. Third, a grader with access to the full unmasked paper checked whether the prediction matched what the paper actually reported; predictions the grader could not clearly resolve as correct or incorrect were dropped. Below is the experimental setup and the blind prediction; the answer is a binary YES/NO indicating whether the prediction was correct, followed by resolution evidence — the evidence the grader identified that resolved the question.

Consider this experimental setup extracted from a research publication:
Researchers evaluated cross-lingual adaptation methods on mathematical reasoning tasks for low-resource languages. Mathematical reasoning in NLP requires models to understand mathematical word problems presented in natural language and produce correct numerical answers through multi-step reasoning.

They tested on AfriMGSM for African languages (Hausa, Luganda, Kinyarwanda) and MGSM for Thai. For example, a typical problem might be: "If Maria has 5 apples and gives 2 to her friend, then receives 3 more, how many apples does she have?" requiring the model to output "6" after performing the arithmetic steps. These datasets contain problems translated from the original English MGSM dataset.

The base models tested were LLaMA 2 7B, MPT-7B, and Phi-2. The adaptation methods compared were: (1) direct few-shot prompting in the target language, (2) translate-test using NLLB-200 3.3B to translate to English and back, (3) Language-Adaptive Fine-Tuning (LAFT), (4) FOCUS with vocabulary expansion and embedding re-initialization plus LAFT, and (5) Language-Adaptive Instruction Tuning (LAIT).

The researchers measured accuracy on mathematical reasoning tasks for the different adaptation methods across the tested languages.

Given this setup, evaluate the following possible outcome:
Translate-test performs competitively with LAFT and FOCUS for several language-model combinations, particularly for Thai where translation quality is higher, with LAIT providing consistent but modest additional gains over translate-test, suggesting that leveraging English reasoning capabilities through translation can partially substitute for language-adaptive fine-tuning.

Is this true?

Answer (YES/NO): NO